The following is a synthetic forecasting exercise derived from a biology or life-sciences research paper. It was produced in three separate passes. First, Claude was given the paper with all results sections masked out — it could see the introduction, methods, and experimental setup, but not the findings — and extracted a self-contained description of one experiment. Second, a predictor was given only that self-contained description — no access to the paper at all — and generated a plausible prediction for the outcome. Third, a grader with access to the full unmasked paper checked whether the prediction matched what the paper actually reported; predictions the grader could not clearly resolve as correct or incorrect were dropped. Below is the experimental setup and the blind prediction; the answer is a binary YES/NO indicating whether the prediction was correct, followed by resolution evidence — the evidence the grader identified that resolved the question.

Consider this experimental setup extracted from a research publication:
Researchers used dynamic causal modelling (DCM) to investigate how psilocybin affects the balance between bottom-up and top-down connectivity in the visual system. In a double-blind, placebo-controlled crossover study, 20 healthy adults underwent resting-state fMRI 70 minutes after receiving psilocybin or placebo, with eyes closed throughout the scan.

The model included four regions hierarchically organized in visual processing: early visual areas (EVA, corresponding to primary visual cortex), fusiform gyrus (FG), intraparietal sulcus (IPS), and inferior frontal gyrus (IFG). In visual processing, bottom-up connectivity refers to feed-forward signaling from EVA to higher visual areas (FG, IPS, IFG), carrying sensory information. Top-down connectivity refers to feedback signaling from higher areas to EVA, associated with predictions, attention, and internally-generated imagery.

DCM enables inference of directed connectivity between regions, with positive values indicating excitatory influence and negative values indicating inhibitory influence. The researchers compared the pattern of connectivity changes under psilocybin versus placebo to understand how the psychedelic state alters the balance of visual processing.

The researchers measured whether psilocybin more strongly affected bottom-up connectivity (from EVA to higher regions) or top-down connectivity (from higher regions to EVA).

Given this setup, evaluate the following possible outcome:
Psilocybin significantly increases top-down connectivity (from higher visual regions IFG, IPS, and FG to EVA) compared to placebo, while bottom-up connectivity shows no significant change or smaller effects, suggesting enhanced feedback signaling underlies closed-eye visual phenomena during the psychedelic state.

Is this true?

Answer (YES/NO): NO